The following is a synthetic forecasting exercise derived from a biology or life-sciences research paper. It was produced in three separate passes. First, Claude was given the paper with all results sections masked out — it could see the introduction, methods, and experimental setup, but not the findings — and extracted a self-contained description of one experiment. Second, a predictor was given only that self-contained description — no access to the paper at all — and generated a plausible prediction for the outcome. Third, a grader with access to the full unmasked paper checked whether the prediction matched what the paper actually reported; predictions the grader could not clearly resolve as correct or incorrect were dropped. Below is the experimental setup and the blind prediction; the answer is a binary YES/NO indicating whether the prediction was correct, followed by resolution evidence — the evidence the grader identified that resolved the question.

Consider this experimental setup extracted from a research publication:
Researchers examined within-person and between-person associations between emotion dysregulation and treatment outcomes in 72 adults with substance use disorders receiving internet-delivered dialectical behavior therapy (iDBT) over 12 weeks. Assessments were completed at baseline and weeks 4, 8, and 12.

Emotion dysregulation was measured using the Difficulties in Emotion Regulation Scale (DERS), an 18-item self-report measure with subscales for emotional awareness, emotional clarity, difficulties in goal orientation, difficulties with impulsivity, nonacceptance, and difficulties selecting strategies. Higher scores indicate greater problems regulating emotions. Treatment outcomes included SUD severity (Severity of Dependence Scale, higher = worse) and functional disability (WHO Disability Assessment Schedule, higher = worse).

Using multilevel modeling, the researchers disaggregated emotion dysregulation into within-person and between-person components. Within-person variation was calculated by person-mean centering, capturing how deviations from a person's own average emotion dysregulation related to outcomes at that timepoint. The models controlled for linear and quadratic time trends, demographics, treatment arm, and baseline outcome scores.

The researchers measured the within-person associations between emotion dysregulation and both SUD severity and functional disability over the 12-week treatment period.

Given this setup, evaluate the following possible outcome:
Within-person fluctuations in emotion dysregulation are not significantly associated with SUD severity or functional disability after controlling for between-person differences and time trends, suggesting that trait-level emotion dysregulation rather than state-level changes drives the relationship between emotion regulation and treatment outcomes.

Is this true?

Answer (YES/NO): NO